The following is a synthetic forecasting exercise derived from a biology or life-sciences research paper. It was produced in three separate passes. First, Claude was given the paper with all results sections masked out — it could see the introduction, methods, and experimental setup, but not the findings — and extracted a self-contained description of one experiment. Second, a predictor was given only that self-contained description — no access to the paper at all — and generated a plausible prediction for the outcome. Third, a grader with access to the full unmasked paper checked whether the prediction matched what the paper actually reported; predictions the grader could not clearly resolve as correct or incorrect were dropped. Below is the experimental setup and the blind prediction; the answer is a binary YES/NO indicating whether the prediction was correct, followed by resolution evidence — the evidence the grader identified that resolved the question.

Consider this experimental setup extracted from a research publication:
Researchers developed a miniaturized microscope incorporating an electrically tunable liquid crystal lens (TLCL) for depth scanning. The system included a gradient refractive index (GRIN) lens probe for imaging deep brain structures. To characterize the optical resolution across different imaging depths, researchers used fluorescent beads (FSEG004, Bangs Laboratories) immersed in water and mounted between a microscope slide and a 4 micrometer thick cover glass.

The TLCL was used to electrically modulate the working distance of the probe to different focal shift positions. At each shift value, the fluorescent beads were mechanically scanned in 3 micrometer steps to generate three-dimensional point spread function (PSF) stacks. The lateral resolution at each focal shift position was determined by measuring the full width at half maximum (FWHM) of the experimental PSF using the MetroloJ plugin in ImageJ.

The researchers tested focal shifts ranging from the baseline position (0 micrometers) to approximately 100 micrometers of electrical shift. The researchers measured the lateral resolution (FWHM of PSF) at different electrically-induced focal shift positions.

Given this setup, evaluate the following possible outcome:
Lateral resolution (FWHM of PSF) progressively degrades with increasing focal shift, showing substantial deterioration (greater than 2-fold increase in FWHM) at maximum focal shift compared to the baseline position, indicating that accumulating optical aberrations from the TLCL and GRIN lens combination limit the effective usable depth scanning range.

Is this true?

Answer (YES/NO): NO